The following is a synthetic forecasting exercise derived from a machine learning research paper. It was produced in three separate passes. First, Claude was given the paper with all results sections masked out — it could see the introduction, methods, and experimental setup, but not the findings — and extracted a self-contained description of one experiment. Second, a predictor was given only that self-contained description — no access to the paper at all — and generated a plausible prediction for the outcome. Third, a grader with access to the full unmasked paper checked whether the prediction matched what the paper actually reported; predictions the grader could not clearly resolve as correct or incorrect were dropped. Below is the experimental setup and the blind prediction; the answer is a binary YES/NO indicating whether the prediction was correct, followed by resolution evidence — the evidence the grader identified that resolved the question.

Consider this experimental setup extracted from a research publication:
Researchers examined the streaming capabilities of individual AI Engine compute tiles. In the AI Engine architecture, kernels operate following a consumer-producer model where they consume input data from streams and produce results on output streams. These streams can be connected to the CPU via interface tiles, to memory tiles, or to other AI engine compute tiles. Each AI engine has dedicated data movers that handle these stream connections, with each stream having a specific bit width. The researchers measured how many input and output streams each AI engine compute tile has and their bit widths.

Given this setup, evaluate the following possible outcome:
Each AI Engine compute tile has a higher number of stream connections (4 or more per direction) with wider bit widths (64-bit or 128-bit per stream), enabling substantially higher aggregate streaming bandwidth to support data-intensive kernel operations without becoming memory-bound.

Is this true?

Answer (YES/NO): NO